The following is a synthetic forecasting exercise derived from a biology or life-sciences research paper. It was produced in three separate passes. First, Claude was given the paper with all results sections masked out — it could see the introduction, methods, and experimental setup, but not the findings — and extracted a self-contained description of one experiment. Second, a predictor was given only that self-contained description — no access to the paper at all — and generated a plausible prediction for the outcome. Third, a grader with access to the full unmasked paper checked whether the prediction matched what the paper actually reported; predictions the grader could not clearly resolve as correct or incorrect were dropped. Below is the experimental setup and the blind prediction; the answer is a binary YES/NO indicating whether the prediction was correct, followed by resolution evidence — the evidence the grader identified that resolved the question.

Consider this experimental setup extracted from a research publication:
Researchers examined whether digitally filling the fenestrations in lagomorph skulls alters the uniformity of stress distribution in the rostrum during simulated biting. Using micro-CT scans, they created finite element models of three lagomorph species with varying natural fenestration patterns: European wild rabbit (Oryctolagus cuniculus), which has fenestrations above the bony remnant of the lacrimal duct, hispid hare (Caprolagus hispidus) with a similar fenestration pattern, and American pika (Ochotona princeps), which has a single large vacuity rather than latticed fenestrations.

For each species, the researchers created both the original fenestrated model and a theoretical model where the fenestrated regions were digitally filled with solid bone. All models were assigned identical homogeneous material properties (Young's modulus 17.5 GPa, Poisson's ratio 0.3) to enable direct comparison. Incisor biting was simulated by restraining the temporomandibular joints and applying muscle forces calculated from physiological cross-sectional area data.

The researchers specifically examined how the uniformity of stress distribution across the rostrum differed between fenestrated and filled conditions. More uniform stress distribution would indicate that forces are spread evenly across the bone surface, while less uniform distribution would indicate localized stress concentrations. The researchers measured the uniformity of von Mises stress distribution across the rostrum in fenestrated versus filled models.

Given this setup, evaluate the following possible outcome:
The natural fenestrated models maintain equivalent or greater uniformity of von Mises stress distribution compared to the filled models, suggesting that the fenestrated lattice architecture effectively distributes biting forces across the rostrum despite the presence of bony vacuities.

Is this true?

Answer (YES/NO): NO